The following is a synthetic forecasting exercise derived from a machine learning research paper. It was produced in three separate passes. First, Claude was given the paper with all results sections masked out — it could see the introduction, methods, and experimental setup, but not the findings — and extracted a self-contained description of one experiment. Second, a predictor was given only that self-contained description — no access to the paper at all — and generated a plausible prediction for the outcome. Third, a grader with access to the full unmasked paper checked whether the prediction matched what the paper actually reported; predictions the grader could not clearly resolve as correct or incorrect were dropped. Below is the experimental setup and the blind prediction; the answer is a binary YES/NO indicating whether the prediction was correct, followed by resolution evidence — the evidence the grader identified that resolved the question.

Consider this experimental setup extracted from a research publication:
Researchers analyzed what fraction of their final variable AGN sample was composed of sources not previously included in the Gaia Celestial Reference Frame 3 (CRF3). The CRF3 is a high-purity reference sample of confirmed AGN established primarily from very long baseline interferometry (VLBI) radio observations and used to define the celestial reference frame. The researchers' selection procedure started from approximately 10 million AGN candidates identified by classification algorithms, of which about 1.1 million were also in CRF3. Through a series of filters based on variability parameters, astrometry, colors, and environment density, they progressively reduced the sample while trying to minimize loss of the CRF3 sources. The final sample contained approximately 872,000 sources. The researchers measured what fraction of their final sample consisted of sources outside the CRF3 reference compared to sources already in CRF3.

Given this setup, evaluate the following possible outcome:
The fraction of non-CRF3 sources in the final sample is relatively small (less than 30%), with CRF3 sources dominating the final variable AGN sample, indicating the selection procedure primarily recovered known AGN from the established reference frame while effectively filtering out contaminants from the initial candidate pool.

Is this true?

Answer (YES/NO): YES